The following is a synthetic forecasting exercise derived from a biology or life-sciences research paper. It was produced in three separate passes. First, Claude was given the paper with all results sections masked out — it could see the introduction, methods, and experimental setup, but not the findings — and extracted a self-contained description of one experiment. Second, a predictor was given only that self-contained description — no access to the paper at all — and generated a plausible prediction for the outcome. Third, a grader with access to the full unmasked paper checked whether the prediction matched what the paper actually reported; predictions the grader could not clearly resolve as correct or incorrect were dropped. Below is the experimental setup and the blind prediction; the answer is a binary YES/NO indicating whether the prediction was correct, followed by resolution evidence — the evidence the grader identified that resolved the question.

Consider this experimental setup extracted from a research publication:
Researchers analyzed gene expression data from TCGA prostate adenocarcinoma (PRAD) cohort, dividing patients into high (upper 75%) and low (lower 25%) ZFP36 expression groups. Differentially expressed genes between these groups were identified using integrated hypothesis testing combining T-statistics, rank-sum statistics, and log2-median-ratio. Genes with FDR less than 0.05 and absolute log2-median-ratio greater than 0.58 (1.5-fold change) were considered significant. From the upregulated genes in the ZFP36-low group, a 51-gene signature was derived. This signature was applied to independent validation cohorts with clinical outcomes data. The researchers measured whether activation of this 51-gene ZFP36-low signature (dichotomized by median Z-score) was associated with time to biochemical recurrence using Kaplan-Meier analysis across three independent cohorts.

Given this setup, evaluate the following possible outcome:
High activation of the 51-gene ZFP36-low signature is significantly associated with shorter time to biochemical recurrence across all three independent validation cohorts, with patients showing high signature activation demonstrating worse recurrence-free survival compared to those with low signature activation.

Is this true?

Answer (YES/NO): YES